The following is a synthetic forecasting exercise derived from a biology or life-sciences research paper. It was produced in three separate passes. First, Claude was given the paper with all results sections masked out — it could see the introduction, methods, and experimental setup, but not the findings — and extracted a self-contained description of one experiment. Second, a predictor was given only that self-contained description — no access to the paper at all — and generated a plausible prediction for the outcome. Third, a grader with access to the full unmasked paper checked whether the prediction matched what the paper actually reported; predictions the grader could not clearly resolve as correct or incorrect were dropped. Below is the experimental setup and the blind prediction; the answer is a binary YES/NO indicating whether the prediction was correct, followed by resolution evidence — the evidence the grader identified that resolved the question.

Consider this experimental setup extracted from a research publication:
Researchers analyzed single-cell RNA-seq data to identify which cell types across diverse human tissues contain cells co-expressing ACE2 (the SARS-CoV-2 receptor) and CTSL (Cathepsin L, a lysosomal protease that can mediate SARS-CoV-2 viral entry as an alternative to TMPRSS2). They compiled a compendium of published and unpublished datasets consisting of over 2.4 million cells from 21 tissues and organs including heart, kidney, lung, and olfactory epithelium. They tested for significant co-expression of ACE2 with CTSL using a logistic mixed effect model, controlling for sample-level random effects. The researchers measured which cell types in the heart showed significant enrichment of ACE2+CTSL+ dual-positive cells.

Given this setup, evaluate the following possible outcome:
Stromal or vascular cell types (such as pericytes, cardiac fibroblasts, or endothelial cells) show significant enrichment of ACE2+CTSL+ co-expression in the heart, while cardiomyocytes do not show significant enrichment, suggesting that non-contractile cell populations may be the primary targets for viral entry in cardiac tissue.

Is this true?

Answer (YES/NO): NO